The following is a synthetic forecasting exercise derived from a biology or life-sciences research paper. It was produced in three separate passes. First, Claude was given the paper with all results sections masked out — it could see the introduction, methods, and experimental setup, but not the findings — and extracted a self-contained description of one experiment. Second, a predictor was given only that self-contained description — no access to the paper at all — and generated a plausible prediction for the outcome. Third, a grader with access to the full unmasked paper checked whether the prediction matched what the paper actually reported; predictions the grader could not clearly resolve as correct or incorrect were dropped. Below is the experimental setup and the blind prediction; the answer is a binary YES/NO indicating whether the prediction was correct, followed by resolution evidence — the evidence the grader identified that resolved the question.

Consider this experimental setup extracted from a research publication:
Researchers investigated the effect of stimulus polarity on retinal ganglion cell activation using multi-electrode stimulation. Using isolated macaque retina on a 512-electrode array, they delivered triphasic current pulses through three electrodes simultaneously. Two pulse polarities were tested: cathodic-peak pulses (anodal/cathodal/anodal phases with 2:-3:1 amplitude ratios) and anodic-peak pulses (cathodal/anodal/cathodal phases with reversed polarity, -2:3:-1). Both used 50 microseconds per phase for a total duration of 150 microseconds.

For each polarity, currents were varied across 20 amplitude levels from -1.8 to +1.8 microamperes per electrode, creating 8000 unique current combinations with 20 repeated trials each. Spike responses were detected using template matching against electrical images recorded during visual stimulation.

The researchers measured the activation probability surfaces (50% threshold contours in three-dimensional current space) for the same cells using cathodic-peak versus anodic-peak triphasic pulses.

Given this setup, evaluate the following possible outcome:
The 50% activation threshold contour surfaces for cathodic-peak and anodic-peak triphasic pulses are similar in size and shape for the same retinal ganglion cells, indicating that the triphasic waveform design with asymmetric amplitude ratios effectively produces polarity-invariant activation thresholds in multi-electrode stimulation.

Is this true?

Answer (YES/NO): NO